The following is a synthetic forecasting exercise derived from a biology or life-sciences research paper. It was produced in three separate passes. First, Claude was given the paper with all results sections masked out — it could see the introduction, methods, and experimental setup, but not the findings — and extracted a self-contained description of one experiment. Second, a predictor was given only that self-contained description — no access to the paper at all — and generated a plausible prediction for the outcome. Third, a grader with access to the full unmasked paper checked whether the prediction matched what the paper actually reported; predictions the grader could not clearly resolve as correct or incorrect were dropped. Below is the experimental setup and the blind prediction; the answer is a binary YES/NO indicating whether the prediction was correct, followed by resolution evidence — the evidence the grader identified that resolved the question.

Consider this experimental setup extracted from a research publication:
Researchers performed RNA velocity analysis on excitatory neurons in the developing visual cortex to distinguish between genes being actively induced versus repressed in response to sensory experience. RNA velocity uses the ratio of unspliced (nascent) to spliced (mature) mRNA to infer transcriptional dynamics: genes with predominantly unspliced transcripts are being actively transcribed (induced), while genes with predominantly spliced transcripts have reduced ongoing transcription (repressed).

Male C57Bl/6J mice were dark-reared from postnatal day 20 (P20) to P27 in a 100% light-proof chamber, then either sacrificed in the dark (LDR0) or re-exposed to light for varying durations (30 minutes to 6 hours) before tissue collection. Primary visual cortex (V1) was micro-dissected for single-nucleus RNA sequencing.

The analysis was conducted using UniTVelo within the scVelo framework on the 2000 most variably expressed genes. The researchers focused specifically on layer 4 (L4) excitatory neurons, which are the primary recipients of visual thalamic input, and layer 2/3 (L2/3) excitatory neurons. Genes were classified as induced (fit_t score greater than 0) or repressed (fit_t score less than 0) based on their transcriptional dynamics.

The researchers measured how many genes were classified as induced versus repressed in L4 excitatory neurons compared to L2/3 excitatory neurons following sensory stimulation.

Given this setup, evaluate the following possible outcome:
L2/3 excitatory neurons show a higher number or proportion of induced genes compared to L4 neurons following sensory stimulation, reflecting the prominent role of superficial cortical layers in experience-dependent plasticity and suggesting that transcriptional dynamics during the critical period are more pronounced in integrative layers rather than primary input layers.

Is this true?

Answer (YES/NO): YES